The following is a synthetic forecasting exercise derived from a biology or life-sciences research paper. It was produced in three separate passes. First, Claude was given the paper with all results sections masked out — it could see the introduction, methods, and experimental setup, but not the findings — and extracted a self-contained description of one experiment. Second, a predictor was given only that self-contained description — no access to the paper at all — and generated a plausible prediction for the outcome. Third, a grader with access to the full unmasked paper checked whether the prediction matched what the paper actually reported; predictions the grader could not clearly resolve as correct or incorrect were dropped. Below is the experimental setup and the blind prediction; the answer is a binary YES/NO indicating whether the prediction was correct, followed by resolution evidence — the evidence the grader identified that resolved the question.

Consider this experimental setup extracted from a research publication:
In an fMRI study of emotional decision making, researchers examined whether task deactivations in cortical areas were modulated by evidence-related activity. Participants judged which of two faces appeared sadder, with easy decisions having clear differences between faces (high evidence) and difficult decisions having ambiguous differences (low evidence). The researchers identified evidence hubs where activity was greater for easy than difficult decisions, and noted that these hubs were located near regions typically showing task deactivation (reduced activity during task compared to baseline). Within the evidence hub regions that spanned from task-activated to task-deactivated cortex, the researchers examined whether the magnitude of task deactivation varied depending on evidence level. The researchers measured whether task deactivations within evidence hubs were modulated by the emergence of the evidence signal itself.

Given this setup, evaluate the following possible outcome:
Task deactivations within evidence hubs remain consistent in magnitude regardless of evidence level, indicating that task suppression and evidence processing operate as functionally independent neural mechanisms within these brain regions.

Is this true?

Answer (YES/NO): NO